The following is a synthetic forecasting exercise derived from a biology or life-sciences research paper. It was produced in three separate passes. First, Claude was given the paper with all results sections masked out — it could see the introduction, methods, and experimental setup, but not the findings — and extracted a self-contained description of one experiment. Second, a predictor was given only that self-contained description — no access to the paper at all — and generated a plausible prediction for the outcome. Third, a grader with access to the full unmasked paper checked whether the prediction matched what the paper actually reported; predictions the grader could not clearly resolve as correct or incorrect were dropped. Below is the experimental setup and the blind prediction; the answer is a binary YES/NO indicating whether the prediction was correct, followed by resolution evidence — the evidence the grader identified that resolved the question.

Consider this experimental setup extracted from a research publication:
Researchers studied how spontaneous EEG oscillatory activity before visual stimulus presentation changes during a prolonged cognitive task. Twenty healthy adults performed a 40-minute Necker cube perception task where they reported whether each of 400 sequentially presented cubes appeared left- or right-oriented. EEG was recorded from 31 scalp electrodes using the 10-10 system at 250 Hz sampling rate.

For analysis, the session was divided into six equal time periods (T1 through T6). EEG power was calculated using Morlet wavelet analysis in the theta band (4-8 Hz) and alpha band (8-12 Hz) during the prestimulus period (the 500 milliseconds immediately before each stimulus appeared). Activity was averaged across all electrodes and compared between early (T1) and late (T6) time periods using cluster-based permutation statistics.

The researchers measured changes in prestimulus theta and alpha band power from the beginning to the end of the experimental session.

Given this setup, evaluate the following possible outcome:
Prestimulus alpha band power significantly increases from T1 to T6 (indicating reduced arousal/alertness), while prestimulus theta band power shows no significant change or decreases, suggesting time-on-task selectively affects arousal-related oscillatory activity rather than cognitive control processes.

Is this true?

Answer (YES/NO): NO